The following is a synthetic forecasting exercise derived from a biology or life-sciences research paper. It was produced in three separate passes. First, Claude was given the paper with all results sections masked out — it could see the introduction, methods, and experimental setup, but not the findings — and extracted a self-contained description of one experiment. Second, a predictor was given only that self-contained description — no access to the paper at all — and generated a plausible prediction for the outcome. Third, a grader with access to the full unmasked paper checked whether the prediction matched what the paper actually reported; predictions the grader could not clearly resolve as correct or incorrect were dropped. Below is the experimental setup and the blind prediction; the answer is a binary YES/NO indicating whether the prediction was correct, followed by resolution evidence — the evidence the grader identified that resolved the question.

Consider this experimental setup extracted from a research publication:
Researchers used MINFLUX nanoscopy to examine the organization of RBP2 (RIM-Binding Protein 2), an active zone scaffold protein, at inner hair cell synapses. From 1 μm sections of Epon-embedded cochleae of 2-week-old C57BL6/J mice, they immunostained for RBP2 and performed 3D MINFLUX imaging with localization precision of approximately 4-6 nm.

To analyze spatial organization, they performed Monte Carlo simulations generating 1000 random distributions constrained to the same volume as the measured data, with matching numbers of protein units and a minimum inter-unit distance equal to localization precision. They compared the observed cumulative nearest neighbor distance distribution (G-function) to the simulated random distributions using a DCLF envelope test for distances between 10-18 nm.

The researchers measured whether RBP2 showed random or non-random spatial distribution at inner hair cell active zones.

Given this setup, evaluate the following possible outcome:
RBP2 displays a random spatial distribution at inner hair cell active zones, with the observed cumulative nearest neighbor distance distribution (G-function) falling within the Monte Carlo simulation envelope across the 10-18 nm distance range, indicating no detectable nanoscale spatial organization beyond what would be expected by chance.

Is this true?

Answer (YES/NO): NO